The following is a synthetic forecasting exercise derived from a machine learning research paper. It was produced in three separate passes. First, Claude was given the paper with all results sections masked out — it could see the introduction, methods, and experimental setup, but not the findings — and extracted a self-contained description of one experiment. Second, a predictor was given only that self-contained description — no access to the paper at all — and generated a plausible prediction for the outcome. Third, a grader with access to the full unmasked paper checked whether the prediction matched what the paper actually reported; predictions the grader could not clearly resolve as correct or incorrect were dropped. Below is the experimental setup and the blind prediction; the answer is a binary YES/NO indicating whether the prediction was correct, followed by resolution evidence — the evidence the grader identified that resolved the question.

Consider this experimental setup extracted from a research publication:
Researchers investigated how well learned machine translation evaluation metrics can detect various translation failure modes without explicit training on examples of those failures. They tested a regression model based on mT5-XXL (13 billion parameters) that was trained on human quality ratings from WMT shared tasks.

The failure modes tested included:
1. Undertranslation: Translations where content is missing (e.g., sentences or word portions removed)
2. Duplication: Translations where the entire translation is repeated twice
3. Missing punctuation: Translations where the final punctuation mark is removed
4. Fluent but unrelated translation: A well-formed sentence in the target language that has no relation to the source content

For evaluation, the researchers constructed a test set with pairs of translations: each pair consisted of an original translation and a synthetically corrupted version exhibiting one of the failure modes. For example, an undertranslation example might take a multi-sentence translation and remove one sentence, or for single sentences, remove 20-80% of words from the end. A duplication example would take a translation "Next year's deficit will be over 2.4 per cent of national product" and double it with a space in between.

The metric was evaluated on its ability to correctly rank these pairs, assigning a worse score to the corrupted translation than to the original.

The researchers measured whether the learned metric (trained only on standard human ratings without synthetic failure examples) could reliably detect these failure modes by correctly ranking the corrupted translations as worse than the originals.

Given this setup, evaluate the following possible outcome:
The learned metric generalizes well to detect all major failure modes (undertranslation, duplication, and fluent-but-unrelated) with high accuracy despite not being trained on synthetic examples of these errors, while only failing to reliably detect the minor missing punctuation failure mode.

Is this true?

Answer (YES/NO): NO